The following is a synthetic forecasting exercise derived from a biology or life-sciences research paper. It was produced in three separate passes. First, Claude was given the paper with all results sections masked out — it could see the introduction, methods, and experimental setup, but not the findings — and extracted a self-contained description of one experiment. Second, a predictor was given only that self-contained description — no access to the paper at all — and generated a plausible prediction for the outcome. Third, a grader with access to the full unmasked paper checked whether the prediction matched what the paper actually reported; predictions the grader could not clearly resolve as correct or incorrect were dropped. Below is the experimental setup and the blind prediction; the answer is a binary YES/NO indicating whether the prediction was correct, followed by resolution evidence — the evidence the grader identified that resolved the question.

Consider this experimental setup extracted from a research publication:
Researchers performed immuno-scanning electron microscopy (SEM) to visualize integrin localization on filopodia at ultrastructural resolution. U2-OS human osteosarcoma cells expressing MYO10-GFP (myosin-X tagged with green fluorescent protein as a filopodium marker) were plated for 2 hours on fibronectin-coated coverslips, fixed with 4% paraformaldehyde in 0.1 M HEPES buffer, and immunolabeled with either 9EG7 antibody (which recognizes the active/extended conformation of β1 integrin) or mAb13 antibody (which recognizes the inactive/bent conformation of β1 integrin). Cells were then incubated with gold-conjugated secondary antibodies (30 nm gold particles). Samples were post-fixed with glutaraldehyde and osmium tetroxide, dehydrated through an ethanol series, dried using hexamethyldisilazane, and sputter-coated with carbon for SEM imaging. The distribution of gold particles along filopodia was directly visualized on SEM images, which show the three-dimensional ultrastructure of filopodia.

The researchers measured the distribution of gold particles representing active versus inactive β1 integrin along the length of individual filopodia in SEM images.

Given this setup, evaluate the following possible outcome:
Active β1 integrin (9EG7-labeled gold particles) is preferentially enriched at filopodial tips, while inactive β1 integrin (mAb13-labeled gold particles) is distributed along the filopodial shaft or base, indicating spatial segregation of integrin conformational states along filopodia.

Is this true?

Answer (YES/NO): YES